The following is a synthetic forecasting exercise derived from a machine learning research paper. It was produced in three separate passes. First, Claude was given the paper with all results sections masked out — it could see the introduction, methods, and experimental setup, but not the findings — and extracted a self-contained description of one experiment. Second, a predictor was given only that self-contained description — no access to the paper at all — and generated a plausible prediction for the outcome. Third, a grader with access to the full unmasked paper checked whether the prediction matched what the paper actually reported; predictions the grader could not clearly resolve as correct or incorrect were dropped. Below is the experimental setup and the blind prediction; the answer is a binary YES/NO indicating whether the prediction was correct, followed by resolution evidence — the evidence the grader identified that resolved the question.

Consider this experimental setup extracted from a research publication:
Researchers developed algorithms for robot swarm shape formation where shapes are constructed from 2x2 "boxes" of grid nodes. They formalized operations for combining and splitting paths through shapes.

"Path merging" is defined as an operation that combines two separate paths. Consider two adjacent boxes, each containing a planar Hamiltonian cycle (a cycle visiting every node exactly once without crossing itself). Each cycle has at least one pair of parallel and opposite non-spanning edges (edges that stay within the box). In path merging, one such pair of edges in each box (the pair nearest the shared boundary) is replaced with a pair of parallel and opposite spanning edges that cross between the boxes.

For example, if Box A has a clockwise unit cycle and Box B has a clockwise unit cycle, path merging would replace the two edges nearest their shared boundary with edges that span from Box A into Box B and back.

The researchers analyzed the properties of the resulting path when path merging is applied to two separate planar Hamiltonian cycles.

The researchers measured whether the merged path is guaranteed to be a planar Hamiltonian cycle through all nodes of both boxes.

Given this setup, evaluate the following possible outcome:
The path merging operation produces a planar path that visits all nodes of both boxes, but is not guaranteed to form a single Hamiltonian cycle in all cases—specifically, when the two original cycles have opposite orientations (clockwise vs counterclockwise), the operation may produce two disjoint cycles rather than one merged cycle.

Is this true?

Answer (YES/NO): NO